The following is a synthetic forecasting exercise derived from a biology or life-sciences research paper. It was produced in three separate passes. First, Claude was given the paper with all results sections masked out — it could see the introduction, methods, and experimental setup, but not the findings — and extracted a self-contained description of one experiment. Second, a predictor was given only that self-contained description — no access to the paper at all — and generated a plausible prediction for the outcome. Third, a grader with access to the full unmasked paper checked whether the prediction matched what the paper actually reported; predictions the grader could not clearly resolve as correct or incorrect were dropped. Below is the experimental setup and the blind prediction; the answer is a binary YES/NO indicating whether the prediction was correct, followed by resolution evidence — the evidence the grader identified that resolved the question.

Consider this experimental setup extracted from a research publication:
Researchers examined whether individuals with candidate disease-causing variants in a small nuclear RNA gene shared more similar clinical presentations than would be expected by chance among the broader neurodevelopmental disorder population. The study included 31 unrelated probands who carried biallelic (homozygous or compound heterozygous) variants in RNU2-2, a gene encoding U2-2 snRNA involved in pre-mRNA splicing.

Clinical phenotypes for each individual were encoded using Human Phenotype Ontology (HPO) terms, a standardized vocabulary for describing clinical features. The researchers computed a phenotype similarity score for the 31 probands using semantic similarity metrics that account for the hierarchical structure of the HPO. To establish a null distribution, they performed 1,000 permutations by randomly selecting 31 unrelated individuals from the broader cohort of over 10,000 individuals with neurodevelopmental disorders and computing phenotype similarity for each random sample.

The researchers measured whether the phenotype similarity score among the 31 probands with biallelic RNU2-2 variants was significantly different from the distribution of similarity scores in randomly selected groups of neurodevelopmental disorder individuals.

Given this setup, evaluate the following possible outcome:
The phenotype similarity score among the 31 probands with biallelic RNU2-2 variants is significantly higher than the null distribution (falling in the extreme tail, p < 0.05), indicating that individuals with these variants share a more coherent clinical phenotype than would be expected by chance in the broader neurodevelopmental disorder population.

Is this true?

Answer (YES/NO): YES